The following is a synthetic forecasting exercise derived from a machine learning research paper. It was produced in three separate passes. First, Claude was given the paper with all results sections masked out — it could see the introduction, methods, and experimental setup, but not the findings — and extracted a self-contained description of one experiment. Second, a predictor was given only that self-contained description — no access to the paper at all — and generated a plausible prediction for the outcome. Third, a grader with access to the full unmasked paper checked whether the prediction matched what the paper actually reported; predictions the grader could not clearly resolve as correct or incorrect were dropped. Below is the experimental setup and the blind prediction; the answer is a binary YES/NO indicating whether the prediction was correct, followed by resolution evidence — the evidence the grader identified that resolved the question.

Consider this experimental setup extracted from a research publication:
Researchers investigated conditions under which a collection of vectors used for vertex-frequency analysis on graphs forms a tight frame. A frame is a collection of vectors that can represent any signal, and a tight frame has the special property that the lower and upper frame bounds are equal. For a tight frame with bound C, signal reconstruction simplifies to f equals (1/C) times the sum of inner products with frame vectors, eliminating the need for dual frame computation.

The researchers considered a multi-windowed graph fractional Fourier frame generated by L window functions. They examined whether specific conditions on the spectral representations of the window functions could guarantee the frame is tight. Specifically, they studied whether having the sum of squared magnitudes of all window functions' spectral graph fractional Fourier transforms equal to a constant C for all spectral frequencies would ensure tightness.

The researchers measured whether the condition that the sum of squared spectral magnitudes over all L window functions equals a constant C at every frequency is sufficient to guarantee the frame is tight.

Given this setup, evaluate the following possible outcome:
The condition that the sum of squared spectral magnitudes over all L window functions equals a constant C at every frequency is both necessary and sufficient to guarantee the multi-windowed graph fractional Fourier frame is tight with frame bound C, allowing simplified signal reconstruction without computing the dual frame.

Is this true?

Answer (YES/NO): NO